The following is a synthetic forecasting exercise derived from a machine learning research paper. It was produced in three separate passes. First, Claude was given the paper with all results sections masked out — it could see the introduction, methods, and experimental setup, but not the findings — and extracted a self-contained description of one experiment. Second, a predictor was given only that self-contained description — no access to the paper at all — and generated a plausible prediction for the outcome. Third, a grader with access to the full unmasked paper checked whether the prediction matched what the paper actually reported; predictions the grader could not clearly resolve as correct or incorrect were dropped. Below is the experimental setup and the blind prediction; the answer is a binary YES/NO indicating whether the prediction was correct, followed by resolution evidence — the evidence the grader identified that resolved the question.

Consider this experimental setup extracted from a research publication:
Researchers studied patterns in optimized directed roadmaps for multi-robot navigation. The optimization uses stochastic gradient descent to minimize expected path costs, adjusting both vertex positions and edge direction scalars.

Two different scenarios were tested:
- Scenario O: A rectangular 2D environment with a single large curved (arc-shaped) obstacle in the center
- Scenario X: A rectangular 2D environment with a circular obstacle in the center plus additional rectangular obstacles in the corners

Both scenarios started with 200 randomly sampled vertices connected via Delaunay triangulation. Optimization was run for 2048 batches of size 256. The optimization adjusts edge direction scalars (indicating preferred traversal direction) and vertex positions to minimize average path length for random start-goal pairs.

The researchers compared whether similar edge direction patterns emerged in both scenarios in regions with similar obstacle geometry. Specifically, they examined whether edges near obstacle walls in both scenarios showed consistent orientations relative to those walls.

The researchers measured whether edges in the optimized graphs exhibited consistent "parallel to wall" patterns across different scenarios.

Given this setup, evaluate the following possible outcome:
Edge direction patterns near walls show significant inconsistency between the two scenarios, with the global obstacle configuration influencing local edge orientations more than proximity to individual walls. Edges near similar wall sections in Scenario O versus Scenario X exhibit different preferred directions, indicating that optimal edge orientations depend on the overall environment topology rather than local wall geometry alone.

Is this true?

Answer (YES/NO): NO